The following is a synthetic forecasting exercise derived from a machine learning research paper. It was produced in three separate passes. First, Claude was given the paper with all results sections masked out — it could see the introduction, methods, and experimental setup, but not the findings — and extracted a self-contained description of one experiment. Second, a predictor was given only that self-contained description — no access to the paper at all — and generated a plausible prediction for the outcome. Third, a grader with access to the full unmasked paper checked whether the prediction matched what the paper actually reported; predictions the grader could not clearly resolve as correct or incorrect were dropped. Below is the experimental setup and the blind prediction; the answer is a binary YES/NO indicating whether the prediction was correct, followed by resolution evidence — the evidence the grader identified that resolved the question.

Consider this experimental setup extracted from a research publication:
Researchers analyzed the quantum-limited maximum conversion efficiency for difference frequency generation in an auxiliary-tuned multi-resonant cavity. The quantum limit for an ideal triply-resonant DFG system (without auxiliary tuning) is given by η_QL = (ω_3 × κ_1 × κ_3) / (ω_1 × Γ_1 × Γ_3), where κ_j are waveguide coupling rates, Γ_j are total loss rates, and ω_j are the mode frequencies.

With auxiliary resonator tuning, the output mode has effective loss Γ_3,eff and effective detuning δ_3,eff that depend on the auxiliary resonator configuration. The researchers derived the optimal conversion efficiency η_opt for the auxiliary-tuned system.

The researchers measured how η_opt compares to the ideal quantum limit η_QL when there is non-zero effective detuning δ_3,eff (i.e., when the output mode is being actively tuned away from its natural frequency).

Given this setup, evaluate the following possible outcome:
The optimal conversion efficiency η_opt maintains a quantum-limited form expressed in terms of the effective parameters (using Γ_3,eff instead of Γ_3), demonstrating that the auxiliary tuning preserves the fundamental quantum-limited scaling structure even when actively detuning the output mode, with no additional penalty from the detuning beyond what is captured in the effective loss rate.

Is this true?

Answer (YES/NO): NO